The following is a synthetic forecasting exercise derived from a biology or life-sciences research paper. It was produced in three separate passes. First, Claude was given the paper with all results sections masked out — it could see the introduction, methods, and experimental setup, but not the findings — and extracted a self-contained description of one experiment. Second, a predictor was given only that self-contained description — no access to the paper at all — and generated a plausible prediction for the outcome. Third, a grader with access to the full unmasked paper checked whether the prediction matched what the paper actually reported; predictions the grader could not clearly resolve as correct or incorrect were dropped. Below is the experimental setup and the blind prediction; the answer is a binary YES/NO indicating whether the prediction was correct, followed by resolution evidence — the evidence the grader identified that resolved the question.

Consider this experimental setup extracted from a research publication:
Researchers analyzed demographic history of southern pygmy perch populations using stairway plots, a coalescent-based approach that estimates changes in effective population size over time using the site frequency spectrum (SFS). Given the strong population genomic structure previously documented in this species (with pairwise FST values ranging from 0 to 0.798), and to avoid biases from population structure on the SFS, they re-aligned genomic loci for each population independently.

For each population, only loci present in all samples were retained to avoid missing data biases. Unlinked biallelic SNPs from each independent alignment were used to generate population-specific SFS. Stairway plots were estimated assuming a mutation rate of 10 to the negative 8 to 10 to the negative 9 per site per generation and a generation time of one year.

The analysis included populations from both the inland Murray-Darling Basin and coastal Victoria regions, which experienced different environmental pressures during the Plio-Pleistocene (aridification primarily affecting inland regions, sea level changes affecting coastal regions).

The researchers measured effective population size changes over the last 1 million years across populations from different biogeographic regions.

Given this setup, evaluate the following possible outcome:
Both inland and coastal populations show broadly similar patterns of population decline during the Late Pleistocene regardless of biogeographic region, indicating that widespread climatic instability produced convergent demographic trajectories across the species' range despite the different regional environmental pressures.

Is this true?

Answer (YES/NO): NO